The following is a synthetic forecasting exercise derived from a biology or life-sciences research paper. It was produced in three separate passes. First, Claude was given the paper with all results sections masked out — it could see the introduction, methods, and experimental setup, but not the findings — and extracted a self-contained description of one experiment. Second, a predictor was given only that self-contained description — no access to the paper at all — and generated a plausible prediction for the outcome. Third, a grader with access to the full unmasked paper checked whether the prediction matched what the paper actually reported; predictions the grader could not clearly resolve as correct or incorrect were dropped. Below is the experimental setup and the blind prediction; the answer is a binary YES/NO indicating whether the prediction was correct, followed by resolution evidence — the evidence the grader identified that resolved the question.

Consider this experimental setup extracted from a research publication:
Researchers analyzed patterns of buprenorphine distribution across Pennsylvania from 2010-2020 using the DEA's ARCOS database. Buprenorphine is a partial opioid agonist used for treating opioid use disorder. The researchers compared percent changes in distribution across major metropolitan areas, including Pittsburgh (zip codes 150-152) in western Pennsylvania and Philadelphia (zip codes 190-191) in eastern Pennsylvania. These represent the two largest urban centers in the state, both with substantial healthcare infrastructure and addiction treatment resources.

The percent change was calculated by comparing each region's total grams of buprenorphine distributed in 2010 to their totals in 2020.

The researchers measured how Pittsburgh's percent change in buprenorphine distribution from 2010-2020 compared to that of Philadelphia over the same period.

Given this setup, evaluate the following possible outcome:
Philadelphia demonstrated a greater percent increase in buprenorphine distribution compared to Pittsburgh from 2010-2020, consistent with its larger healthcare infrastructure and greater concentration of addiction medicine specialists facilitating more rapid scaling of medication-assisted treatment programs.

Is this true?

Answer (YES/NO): NO